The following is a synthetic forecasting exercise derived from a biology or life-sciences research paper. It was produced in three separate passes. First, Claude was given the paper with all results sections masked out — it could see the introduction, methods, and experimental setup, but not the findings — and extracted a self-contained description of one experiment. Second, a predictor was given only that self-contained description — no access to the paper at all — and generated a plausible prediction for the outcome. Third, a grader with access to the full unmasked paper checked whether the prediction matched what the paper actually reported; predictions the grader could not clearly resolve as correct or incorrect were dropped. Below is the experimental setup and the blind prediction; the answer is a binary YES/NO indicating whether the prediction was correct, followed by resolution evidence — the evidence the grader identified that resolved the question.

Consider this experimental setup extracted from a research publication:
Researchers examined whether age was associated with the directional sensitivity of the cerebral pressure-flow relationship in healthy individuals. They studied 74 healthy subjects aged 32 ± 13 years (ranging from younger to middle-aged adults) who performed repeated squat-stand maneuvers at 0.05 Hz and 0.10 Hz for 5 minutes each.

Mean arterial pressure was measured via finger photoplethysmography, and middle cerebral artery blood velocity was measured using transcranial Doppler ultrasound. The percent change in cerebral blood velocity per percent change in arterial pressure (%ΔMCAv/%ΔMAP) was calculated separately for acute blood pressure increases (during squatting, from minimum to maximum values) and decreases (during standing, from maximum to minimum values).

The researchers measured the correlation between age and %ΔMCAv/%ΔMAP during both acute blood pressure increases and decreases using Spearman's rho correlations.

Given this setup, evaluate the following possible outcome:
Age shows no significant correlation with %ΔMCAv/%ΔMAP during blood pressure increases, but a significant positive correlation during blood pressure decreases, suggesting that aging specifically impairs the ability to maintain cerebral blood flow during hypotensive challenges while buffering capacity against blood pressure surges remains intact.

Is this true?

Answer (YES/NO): NO